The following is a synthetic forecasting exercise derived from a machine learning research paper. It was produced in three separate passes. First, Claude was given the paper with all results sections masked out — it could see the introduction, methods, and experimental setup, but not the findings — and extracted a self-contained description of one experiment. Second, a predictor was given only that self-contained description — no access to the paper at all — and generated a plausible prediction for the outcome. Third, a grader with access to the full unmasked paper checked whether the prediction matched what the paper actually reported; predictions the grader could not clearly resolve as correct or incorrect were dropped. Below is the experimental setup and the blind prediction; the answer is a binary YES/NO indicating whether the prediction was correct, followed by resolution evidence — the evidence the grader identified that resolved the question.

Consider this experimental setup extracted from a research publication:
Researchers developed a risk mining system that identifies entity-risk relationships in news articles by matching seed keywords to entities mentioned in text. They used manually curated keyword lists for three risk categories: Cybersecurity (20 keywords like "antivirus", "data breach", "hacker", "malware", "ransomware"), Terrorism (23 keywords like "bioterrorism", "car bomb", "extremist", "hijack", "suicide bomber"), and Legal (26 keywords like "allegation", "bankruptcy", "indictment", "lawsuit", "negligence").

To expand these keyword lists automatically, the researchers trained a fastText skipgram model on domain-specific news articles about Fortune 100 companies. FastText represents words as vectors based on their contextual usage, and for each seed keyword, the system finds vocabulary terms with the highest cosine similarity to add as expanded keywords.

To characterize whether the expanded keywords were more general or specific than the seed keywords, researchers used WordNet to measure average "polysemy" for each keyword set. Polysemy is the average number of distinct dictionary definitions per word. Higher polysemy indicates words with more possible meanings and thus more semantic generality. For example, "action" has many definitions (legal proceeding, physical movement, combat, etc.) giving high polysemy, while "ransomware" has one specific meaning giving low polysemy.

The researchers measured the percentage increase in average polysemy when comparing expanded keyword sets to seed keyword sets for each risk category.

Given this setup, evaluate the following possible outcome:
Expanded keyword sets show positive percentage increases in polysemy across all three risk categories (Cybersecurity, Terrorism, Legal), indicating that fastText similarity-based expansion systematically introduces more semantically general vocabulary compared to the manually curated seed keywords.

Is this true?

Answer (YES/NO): YES